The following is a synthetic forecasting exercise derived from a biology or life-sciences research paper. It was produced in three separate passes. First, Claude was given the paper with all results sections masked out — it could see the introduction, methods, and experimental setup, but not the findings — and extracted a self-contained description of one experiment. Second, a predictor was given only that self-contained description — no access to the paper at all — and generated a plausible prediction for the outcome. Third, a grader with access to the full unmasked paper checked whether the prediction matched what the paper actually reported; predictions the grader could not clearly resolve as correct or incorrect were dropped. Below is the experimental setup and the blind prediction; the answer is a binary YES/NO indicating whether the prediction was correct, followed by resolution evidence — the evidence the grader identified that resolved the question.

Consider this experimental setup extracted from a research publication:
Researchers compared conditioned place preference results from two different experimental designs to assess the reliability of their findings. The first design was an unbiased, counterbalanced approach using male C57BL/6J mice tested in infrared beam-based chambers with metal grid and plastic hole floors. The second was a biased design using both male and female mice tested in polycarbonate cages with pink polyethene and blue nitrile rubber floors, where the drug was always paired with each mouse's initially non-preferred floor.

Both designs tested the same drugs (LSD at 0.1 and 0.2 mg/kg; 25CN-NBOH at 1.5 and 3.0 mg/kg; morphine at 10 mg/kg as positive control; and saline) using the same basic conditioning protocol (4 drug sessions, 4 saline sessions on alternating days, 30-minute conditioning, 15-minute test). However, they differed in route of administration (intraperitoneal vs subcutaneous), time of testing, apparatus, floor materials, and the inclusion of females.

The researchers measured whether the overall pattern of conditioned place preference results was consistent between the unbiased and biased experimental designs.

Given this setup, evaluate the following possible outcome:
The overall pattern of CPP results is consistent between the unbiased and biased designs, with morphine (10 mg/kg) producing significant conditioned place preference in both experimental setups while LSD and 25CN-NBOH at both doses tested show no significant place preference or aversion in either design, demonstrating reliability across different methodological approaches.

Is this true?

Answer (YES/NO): NO